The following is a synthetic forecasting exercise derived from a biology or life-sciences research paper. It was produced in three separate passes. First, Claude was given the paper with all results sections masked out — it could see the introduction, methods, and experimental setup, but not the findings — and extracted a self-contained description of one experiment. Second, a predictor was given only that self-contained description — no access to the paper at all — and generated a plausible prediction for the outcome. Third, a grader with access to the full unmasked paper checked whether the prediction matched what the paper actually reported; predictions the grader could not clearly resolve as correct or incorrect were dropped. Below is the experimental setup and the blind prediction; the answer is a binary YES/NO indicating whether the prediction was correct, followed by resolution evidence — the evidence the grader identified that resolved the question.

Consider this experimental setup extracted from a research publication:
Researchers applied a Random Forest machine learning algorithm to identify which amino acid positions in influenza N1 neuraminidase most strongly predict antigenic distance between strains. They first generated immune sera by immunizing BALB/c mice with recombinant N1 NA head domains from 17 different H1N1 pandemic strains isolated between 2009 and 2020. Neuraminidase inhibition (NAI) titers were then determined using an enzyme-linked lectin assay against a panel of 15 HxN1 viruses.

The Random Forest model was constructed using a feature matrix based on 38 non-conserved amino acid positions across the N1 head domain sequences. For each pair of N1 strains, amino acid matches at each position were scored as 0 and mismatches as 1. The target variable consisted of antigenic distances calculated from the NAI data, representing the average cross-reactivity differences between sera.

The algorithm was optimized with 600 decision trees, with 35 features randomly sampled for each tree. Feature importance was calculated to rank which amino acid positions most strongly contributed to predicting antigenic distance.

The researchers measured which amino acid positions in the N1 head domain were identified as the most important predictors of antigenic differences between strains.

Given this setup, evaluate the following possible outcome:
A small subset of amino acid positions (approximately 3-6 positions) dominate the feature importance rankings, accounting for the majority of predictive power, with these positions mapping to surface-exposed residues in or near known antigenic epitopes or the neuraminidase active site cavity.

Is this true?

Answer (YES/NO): NO